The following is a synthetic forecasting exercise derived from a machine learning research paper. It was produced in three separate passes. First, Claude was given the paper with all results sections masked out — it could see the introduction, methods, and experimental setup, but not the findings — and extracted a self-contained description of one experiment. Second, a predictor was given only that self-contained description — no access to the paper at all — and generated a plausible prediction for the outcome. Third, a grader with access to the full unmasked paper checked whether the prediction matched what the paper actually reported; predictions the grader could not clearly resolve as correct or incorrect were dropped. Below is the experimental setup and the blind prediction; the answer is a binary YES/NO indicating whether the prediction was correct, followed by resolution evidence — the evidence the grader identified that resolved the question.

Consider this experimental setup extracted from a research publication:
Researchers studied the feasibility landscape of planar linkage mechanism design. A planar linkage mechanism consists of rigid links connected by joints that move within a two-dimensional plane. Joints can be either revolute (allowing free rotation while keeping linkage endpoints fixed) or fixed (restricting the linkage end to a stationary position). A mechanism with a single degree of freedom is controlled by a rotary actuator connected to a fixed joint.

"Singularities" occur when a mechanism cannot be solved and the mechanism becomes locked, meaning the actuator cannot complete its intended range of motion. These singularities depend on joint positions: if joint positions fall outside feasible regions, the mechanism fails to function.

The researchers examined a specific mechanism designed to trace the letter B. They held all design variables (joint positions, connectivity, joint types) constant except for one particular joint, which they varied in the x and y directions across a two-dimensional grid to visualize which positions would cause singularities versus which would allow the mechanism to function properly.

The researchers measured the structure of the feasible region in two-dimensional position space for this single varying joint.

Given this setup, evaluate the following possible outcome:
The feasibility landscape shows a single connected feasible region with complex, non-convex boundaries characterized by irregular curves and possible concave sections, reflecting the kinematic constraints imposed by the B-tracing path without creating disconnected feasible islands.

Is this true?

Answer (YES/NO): NO